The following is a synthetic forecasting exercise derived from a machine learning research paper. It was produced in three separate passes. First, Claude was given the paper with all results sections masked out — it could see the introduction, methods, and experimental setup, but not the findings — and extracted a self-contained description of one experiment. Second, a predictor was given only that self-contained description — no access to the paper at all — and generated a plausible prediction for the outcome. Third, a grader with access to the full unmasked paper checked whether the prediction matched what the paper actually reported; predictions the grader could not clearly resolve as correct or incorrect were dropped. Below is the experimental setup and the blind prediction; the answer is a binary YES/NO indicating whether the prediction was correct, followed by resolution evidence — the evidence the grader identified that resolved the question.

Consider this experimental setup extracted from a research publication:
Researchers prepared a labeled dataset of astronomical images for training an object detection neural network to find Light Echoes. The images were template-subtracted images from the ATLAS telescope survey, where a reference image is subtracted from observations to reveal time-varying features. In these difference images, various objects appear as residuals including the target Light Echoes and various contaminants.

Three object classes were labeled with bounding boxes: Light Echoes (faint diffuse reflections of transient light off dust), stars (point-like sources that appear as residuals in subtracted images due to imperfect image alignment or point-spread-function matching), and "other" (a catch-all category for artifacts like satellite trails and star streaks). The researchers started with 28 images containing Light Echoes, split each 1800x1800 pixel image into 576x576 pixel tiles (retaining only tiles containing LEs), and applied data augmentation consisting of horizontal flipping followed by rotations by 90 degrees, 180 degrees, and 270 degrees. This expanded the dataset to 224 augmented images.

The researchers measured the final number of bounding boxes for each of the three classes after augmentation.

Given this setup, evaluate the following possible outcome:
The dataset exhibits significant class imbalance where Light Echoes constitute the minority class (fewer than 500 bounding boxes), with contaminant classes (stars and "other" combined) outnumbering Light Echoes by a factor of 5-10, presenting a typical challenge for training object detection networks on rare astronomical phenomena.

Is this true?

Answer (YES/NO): NO